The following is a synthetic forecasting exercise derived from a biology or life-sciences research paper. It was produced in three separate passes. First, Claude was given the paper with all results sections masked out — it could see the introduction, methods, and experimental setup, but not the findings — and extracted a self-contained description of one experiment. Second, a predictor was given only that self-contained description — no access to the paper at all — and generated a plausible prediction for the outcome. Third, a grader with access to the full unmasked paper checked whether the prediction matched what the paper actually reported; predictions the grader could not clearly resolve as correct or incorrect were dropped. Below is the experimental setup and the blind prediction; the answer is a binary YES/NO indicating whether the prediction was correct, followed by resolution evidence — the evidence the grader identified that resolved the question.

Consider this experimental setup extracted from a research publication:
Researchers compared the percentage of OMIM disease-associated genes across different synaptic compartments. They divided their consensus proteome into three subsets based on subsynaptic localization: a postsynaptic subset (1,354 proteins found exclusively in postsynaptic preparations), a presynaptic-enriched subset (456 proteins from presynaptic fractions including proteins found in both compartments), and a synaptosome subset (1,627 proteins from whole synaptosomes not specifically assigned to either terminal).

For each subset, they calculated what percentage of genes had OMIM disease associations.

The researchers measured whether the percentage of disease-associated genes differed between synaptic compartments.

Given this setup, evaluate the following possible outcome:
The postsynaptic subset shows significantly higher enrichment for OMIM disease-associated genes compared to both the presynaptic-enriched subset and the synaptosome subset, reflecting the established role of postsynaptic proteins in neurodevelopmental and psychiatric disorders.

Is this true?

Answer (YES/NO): NO